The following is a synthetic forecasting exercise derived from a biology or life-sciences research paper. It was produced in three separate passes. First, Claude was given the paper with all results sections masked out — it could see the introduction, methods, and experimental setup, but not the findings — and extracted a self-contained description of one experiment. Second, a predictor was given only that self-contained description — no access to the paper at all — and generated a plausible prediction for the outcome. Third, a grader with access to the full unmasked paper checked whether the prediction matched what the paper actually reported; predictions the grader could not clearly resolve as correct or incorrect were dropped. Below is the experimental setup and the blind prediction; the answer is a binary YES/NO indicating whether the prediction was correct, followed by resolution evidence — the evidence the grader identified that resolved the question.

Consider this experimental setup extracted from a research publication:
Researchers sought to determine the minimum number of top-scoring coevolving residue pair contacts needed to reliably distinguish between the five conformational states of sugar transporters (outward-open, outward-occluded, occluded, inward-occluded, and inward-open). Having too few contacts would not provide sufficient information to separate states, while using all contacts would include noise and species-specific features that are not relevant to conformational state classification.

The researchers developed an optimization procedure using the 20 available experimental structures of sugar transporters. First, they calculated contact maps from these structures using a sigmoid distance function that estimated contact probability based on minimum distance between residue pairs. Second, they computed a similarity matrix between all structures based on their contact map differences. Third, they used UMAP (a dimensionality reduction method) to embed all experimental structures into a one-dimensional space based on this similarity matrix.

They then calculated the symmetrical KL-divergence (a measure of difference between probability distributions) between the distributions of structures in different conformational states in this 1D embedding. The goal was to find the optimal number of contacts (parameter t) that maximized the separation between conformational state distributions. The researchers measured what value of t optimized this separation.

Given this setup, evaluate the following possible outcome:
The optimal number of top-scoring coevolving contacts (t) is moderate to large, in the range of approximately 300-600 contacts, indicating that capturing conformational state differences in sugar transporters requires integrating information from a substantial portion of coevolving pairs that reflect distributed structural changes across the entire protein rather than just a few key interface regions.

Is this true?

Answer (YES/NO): NO